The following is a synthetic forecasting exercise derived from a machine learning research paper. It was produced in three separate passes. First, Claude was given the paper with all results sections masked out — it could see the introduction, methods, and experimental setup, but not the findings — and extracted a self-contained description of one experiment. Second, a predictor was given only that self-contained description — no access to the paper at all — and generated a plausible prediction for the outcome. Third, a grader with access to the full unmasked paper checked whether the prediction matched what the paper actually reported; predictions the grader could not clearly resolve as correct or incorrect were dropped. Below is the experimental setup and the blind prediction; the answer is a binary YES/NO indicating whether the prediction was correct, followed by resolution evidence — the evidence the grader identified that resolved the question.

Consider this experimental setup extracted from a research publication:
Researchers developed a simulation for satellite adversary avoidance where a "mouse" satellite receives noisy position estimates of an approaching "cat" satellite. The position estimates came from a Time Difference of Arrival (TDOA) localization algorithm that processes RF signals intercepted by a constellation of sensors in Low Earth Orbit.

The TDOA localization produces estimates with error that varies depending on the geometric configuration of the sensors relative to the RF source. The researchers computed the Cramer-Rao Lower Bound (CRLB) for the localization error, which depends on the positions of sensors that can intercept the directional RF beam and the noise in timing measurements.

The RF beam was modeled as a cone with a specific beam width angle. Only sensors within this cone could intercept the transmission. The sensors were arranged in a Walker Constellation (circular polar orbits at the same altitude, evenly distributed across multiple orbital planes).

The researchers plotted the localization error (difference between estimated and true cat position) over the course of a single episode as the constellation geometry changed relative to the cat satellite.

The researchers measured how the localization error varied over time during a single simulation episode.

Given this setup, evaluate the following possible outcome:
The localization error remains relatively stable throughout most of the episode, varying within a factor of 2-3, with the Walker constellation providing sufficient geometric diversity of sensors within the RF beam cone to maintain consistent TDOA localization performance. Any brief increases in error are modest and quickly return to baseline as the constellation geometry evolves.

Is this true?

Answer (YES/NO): NO